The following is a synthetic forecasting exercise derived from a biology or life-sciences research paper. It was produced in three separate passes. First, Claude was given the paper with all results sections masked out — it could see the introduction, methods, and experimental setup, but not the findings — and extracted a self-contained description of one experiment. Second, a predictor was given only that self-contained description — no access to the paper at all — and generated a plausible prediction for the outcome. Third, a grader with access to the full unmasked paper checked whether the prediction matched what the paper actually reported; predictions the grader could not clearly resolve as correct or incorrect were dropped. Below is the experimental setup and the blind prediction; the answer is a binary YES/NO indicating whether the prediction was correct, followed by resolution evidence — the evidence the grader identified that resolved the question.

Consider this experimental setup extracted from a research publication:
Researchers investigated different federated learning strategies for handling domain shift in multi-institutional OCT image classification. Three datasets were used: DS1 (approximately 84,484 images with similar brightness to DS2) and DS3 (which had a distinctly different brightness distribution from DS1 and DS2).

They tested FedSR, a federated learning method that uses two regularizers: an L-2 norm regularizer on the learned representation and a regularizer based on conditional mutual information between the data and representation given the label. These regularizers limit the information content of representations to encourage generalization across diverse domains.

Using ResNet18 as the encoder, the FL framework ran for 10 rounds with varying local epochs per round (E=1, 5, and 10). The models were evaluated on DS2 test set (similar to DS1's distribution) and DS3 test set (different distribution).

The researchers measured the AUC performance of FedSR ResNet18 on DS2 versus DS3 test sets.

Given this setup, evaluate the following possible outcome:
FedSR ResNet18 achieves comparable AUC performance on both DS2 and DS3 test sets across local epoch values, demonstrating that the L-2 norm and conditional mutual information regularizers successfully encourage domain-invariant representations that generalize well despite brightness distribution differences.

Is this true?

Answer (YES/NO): NO